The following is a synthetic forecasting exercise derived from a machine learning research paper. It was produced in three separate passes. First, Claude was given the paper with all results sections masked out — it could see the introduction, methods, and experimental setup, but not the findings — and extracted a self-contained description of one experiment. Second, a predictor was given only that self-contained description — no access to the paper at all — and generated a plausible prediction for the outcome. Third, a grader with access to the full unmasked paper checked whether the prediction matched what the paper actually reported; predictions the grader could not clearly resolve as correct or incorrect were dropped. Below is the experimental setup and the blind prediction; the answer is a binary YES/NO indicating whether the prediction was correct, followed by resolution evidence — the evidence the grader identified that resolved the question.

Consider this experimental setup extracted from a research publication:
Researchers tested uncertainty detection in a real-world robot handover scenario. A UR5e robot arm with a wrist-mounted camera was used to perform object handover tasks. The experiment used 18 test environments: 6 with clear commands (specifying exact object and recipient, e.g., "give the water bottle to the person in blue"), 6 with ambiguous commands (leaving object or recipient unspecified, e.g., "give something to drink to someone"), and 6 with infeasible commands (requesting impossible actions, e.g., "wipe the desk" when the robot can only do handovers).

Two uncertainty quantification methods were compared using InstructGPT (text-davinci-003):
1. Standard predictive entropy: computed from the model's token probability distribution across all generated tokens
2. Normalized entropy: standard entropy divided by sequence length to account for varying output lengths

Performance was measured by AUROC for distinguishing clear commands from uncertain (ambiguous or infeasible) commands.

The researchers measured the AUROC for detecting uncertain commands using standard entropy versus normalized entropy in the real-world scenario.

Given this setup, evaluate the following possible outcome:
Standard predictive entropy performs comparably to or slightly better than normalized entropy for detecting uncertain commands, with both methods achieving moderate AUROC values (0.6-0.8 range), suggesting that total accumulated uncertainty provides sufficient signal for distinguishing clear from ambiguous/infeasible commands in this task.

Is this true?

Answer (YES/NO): NO